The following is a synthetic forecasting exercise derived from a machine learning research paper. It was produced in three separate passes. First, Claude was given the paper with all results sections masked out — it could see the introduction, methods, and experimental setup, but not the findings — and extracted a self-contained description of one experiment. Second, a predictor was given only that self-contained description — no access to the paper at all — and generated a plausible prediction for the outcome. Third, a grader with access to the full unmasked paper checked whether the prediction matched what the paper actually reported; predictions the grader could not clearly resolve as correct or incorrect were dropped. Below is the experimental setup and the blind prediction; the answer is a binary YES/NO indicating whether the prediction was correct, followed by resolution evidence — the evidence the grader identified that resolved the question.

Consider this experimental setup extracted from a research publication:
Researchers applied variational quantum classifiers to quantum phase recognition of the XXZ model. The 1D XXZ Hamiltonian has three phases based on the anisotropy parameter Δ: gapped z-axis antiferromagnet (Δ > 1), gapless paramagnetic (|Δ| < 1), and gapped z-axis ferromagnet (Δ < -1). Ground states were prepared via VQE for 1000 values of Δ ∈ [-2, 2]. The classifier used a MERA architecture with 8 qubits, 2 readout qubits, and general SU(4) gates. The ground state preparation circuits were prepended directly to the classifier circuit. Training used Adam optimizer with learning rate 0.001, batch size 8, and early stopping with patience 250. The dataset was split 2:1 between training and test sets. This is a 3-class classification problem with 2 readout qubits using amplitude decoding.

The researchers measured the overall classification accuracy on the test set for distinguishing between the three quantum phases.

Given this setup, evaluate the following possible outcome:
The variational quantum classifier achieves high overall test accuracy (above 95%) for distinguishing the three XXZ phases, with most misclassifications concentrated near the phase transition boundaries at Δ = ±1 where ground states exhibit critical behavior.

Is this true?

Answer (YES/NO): NO